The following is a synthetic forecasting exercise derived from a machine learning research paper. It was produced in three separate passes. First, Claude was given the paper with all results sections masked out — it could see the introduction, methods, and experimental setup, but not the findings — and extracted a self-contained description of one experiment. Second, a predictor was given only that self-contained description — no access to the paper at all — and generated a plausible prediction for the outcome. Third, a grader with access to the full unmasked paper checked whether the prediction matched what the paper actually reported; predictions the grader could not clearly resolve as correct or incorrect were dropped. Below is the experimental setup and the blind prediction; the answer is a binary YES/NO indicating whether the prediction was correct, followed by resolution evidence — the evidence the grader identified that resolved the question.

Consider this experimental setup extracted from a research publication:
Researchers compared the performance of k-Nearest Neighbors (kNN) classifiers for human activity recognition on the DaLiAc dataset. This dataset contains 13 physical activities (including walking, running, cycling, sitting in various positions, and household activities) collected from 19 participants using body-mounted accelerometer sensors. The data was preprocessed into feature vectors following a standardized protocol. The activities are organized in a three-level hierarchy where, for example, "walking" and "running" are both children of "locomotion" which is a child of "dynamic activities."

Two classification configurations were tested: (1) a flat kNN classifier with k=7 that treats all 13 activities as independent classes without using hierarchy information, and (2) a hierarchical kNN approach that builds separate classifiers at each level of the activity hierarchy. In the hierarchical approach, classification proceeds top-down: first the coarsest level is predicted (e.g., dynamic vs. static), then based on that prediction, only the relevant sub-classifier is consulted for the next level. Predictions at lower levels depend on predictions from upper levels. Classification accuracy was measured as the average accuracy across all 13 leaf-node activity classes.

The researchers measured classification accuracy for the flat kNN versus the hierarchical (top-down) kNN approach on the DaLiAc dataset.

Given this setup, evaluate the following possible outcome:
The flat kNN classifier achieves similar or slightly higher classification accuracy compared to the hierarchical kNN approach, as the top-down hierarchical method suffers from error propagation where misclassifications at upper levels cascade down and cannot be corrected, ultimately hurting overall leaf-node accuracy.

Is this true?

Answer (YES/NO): NO